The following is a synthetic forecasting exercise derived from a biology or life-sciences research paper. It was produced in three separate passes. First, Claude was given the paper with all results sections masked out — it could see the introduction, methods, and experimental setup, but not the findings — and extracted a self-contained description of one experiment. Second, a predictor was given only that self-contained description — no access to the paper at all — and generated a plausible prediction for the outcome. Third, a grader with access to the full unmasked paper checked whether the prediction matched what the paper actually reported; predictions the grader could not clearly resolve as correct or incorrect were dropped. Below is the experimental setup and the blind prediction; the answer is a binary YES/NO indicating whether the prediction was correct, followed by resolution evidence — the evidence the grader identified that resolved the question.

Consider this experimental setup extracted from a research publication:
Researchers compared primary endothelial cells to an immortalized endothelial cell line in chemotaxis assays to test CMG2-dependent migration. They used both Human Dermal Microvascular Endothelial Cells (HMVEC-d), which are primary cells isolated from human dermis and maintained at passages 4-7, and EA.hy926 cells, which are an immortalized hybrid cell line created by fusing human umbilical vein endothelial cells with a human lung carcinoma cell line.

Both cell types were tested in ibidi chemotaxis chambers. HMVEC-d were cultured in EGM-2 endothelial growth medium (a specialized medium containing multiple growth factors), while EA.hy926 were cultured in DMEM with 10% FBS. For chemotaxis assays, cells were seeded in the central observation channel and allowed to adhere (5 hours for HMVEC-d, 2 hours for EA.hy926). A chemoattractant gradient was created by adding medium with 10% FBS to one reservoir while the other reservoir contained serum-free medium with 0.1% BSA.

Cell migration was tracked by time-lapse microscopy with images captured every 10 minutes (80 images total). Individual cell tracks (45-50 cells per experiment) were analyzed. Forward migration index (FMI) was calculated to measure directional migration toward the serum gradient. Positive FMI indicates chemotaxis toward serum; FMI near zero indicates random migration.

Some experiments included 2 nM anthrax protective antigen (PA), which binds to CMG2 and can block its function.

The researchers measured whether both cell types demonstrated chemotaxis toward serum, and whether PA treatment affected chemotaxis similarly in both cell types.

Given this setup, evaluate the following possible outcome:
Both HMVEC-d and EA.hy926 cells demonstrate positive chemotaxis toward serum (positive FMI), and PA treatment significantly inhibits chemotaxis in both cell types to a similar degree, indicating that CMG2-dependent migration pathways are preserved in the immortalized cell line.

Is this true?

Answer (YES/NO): YES